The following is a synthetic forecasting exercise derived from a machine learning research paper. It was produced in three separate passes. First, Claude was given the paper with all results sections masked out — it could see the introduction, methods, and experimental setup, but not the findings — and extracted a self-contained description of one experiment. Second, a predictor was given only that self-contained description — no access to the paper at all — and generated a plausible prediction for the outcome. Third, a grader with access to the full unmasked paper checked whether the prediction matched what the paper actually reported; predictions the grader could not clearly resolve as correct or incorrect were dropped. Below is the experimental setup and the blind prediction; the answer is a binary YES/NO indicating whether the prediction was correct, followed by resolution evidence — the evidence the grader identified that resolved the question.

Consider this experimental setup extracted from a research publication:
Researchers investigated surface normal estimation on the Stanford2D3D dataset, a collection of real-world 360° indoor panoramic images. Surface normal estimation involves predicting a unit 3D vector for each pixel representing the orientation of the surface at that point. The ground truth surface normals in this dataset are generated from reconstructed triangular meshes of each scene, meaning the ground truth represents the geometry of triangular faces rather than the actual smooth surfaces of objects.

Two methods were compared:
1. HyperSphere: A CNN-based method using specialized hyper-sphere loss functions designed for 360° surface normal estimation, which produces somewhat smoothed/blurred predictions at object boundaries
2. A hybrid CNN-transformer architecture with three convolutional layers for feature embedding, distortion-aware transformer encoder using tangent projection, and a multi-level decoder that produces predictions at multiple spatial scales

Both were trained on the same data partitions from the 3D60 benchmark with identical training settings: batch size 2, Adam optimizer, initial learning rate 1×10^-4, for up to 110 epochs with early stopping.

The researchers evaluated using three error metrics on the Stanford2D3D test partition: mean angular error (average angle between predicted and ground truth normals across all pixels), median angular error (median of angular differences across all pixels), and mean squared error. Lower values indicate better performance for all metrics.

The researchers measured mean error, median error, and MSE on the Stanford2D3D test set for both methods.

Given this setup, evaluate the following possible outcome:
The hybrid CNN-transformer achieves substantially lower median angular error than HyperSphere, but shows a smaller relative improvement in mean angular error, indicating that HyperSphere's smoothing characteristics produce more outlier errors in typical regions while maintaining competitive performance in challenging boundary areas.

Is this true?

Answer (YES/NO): NO